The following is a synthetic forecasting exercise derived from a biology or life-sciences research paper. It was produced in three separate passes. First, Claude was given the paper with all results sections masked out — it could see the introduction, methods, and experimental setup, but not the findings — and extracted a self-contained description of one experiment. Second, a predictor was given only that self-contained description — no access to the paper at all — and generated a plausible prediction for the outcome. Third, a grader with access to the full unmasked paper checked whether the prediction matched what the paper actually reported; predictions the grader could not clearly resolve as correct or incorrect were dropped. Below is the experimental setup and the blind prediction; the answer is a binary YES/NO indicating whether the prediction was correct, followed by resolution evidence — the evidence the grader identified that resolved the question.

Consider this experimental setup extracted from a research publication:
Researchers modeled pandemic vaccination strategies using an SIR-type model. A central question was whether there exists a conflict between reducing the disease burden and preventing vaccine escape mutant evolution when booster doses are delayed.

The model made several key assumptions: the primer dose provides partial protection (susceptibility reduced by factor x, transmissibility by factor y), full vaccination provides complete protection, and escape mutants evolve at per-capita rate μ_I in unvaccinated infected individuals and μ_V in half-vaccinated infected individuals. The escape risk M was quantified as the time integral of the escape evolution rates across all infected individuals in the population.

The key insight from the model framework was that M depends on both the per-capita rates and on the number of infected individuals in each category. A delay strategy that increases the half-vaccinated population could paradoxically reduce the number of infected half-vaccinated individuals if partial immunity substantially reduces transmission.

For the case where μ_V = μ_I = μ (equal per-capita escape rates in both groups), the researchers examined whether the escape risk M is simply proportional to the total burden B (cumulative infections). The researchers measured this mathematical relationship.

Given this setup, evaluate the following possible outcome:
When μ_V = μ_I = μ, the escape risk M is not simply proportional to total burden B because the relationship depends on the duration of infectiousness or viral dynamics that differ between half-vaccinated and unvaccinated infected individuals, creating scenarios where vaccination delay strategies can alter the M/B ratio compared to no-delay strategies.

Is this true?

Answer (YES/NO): NO